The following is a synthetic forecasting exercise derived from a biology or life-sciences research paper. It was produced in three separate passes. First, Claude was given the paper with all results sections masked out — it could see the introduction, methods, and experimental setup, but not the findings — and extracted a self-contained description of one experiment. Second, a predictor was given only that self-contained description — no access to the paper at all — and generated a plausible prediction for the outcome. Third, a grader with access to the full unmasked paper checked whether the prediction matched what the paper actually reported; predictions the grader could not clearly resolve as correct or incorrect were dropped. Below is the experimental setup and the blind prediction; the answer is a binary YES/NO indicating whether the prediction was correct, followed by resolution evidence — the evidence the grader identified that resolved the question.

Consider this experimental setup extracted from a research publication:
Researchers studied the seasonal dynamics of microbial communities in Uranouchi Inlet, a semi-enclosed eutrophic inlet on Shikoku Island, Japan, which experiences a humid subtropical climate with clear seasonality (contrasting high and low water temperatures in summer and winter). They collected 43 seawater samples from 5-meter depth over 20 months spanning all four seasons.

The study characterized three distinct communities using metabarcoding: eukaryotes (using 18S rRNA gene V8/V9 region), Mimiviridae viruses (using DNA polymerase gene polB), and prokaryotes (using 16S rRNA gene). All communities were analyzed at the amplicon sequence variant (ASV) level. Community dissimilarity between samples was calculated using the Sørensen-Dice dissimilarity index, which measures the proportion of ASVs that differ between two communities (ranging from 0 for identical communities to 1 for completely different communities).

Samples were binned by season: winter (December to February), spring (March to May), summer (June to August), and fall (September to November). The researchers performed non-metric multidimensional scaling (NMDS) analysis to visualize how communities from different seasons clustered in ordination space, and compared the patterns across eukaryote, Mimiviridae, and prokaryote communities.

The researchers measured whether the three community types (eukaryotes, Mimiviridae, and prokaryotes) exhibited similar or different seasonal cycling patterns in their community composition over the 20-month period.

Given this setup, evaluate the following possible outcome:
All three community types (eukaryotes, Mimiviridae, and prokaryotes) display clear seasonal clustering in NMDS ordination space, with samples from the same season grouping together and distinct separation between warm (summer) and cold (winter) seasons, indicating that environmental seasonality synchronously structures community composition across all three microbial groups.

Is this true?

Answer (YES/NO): YES